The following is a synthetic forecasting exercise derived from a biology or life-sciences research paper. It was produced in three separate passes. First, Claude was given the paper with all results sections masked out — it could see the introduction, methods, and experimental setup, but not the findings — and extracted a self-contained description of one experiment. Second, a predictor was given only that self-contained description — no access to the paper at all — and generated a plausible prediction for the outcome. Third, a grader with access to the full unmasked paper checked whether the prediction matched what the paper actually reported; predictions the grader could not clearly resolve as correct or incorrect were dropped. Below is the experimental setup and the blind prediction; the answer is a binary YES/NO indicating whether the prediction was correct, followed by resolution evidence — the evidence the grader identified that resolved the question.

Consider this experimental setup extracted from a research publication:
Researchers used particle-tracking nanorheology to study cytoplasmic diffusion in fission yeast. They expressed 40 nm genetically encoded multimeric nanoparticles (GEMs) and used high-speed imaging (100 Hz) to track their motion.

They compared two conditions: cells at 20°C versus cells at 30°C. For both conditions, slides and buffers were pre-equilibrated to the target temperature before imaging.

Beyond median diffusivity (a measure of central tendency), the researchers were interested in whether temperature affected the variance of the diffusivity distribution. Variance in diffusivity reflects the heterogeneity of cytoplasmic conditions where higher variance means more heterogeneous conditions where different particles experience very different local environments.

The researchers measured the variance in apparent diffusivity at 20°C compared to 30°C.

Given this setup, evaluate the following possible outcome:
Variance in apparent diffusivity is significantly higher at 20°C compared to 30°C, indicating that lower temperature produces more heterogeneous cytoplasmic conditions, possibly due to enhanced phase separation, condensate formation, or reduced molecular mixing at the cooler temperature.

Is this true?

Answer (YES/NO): NO